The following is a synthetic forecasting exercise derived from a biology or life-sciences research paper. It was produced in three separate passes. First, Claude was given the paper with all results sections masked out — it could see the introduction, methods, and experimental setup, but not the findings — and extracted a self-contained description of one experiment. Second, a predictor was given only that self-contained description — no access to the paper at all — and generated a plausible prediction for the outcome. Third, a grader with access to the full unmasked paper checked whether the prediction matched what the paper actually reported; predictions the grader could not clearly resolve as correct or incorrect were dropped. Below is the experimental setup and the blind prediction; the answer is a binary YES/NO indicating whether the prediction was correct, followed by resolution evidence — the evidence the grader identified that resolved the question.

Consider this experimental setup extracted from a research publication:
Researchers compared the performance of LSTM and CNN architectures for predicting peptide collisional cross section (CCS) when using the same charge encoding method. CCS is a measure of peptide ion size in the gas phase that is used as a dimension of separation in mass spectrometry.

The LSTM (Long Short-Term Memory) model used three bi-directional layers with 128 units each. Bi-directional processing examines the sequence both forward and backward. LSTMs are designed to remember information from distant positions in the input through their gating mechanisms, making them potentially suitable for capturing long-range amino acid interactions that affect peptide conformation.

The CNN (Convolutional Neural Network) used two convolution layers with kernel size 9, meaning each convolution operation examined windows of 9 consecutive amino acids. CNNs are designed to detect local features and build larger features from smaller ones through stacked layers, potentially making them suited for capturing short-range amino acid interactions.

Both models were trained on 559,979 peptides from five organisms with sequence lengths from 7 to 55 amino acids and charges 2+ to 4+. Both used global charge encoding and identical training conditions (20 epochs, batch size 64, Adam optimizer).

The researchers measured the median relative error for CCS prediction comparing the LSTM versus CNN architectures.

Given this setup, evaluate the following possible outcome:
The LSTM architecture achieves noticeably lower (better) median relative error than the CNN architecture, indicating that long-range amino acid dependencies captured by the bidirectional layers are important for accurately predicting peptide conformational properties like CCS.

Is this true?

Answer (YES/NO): NO